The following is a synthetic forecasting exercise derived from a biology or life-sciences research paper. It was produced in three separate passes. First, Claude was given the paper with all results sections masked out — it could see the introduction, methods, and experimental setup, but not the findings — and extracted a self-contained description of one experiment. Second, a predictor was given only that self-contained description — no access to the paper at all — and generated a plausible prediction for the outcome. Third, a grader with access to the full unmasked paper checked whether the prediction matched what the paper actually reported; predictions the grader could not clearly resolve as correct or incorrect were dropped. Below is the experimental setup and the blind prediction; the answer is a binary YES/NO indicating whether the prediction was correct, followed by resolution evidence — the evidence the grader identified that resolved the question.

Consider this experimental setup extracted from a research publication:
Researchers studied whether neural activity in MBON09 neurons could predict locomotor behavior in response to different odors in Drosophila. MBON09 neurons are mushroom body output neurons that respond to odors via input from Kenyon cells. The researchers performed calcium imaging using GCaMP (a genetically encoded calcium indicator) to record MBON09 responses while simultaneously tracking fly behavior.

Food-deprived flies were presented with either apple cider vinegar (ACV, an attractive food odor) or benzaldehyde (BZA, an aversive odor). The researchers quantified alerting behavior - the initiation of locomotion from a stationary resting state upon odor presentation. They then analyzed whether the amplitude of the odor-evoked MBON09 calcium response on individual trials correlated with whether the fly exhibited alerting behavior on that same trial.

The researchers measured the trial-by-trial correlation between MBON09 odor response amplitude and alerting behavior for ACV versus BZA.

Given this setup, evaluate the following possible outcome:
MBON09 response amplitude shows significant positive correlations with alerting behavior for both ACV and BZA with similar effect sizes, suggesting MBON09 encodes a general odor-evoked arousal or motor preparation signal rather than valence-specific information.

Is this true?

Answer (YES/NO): NO